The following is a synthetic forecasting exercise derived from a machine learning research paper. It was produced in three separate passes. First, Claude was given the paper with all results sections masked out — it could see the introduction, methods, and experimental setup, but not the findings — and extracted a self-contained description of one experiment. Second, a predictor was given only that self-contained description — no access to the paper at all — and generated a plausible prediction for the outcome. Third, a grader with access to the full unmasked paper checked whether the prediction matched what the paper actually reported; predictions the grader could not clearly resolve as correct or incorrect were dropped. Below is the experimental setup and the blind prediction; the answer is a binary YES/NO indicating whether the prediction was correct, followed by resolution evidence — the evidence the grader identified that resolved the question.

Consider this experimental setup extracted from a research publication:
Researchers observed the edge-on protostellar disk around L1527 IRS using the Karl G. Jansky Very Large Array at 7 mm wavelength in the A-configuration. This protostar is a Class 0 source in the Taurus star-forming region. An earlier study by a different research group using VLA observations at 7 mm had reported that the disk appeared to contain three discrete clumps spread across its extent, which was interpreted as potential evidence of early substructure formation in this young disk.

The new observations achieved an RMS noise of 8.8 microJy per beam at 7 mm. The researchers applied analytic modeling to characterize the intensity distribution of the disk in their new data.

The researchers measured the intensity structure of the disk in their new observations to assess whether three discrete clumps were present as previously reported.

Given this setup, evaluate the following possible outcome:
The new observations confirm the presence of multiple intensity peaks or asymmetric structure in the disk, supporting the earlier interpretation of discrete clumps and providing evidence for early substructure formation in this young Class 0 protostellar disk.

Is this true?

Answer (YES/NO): NO